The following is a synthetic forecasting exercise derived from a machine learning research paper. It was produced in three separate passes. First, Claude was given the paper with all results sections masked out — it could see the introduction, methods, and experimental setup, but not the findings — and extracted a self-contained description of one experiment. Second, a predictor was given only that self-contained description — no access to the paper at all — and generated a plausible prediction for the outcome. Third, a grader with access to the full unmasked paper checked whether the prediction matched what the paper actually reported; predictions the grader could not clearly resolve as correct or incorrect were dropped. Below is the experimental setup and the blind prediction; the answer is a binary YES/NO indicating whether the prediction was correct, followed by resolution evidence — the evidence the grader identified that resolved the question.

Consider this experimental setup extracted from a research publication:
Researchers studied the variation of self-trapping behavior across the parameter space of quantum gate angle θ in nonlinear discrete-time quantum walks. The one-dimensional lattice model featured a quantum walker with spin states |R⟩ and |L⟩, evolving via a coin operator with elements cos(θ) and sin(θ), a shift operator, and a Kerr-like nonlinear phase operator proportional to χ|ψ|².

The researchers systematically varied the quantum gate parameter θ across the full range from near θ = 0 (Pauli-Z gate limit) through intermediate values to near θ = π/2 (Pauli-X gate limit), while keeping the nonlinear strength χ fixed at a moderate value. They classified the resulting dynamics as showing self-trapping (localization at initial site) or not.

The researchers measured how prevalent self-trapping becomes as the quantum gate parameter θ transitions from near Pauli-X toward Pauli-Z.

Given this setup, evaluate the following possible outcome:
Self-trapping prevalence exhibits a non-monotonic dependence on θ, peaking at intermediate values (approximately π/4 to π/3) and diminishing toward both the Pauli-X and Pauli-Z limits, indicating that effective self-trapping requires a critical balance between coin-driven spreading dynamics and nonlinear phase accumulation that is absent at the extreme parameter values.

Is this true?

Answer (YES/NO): NO